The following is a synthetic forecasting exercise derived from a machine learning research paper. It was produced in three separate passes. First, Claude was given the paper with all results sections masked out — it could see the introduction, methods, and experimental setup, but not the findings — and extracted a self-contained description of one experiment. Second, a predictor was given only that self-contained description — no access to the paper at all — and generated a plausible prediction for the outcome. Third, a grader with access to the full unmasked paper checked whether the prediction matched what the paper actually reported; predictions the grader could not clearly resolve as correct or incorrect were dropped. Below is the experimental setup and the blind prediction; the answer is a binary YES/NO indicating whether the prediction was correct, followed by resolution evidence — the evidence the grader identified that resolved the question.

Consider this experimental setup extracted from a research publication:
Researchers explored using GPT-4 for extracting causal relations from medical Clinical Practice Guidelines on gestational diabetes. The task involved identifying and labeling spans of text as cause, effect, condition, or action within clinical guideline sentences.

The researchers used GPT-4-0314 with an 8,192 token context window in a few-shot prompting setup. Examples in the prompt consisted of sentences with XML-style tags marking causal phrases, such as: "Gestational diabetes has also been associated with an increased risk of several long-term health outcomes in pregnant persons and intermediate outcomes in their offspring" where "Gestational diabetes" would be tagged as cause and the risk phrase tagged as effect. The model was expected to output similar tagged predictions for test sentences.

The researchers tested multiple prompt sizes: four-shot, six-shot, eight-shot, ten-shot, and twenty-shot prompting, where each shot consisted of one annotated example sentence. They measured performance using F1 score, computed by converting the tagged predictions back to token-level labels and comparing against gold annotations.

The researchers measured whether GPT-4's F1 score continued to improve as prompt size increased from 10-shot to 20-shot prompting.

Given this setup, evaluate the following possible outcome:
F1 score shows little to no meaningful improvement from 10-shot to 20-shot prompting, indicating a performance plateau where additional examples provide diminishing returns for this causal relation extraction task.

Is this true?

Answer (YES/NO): NO